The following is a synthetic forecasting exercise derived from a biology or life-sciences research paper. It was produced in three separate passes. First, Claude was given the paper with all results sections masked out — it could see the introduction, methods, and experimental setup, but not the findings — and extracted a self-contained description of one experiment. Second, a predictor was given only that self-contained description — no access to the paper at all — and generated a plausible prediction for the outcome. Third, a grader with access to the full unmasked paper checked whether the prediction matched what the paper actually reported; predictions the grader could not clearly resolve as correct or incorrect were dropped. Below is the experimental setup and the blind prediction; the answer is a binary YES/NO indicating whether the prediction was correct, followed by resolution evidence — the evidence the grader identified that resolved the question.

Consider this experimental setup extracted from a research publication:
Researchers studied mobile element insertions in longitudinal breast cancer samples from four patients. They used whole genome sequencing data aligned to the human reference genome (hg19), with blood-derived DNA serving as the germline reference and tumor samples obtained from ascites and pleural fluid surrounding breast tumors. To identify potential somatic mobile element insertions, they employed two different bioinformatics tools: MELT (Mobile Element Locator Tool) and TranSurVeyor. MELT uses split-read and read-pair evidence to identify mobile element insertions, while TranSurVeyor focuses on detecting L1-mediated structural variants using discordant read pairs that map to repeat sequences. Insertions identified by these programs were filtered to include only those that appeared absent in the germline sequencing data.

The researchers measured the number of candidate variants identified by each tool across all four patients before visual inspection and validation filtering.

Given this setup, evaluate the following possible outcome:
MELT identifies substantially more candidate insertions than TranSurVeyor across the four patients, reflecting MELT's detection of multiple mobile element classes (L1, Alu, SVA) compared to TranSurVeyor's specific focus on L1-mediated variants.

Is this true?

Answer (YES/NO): NO